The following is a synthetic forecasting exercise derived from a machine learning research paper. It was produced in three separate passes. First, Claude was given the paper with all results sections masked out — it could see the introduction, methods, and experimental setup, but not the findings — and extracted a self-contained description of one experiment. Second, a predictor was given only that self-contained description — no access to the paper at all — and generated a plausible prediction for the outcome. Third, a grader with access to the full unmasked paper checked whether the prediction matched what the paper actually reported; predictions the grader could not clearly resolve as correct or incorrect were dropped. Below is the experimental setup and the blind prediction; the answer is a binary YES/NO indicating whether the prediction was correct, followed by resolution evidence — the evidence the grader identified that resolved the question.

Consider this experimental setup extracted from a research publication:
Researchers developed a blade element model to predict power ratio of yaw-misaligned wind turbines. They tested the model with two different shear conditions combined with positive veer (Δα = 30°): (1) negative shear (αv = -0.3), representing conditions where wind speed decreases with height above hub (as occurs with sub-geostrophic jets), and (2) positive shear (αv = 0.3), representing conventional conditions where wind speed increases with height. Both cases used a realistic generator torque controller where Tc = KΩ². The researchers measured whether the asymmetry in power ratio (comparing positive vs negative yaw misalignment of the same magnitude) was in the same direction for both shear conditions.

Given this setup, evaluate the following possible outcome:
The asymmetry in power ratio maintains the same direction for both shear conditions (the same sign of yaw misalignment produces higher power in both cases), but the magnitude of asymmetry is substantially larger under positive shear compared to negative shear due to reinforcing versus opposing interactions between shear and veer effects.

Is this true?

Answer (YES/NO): NO